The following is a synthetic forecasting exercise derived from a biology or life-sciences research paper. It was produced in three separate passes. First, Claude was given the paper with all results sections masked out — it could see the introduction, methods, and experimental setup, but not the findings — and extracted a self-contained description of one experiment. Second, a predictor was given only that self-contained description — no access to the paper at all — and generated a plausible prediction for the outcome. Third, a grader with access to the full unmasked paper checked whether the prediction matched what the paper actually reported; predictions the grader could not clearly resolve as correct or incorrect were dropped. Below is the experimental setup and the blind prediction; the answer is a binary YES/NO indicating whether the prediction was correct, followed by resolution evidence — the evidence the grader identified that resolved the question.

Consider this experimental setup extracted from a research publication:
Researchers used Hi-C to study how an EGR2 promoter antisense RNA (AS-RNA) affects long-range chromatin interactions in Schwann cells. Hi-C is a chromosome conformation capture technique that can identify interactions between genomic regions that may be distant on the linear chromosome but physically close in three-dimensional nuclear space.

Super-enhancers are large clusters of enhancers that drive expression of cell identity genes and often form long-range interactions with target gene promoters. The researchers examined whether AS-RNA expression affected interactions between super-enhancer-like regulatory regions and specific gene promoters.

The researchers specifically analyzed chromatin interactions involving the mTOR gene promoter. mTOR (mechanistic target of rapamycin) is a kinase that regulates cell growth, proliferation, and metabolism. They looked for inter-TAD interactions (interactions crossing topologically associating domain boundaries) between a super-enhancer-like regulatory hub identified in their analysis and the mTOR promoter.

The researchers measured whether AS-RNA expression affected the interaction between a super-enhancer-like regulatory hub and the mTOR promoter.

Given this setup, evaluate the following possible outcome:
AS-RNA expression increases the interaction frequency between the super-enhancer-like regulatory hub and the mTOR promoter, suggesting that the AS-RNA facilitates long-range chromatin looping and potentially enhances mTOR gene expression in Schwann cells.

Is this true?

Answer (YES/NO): NO